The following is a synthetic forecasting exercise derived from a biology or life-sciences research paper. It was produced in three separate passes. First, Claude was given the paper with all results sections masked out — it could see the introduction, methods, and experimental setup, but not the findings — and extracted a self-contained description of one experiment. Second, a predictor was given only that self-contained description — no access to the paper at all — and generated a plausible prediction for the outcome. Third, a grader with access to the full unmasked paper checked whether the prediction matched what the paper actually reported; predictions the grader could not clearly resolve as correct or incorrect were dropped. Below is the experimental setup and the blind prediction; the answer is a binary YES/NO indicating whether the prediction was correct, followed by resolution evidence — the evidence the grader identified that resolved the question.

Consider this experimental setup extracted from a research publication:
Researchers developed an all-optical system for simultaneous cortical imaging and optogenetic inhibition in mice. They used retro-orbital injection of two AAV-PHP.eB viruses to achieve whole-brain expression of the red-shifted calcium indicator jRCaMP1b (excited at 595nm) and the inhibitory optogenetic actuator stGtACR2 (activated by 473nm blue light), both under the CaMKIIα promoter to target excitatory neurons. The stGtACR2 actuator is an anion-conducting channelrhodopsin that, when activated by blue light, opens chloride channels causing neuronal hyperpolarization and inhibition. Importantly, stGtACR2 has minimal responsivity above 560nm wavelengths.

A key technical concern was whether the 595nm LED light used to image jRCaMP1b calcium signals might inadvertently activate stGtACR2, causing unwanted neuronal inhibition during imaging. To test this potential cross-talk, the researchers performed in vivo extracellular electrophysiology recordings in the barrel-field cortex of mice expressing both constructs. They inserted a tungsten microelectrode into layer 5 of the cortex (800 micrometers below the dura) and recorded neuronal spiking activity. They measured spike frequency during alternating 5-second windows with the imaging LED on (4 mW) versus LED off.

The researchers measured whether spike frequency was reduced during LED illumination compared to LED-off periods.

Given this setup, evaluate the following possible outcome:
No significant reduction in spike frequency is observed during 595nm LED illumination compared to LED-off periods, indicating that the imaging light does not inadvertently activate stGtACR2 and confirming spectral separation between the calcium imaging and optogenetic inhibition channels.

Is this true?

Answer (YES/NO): YES